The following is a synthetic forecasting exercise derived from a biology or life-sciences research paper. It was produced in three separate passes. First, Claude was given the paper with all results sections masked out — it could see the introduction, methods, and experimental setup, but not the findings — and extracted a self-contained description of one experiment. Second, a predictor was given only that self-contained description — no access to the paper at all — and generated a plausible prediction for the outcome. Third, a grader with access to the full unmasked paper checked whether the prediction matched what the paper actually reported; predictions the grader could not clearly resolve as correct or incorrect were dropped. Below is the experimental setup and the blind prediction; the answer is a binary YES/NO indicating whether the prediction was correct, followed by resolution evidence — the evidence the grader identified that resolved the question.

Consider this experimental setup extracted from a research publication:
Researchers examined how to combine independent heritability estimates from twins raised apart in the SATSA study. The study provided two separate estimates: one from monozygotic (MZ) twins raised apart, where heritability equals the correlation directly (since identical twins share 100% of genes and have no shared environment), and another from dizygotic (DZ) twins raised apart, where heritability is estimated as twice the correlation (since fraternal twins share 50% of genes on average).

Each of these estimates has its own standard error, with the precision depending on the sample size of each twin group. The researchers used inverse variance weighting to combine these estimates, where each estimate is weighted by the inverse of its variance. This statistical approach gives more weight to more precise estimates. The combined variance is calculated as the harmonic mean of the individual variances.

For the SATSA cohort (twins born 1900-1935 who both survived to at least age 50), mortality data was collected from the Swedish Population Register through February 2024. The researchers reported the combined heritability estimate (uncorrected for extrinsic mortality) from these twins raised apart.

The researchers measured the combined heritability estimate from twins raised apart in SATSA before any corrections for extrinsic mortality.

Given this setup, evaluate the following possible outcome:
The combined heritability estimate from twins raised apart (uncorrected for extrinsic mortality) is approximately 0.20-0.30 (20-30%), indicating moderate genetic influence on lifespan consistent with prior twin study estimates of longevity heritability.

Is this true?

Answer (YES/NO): YES